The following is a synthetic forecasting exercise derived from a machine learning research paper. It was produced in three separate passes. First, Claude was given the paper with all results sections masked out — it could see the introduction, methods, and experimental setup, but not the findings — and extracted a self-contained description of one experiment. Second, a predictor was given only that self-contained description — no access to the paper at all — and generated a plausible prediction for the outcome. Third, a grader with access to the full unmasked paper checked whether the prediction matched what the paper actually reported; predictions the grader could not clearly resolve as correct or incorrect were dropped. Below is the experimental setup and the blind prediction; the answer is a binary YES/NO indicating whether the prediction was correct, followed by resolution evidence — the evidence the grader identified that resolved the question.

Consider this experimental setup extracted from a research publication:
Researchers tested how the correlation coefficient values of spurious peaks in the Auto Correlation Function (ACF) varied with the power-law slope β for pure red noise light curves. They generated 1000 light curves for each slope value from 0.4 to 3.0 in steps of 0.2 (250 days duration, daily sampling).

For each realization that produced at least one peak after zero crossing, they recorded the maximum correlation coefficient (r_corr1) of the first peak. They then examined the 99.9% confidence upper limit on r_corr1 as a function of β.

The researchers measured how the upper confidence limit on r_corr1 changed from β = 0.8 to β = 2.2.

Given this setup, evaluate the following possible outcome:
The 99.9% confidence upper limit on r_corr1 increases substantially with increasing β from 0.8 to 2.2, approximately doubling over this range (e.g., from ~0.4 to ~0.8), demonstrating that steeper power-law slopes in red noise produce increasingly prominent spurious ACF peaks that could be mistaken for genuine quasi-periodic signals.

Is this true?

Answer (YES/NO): YES